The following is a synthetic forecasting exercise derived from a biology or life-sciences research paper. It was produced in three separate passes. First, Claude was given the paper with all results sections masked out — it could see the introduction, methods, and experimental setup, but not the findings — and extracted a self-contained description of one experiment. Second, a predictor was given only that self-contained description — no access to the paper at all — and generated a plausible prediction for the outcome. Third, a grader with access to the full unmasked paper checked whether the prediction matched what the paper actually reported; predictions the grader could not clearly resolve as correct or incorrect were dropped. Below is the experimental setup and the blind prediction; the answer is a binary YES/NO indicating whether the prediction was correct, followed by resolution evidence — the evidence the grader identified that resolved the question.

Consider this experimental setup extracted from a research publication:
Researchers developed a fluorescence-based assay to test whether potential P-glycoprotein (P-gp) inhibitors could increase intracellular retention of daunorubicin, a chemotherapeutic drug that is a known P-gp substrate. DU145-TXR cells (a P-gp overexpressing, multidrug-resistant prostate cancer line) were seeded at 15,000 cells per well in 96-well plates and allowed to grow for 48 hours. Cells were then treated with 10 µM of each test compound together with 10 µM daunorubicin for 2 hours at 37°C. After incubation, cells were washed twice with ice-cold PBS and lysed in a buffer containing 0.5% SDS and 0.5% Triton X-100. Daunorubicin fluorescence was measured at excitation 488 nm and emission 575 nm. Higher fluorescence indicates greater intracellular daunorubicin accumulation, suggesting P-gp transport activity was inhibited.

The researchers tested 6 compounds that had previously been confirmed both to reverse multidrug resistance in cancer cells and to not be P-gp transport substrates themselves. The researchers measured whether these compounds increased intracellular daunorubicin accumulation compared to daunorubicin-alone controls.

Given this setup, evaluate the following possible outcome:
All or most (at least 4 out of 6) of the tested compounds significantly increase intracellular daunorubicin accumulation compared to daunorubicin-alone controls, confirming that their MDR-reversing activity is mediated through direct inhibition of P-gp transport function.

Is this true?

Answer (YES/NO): YES